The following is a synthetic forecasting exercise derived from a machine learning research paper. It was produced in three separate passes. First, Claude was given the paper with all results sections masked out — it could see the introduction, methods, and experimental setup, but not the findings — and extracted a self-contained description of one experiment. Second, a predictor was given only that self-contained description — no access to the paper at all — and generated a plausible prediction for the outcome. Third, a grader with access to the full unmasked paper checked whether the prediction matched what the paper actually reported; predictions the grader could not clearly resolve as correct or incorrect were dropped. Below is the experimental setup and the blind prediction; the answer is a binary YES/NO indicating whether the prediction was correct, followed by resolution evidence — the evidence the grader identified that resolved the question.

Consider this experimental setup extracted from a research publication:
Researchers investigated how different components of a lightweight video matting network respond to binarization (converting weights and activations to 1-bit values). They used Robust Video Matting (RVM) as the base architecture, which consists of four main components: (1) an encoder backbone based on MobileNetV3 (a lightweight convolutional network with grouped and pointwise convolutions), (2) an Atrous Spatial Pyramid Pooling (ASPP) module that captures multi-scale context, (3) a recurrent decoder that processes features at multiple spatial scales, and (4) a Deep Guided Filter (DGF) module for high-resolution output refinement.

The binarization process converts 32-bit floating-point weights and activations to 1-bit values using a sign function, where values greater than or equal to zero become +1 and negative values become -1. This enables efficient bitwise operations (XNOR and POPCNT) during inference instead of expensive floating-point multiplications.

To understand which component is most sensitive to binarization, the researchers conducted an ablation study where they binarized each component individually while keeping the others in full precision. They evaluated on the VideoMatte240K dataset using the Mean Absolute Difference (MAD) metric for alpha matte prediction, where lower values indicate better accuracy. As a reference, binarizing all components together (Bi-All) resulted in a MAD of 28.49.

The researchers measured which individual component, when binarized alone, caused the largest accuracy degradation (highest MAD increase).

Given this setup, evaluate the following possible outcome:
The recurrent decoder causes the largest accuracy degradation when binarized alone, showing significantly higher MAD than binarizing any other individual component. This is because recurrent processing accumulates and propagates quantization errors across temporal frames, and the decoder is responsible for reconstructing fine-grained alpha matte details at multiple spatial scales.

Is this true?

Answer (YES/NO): NO